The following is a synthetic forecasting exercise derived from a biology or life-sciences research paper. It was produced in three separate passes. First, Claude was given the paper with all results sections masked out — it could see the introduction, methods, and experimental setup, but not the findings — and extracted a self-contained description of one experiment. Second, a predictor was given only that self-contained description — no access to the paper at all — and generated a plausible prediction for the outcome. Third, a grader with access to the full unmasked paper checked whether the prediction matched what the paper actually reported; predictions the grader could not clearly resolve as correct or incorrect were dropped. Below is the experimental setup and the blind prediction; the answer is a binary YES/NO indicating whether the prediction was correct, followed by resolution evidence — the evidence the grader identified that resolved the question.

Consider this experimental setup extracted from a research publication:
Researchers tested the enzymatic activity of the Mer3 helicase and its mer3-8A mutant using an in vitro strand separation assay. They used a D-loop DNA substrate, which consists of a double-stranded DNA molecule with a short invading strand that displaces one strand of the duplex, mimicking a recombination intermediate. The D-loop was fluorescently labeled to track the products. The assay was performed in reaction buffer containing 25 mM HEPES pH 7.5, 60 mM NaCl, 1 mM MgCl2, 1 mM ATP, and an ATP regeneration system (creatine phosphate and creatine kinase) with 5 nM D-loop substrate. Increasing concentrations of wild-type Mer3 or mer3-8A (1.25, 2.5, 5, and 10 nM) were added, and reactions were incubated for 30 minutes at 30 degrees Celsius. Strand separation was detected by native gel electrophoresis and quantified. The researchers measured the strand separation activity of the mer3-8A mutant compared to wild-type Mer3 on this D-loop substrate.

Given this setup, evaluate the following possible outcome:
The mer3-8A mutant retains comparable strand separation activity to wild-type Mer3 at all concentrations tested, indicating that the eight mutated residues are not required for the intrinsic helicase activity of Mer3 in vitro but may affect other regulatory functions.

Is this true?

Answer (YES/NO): YES